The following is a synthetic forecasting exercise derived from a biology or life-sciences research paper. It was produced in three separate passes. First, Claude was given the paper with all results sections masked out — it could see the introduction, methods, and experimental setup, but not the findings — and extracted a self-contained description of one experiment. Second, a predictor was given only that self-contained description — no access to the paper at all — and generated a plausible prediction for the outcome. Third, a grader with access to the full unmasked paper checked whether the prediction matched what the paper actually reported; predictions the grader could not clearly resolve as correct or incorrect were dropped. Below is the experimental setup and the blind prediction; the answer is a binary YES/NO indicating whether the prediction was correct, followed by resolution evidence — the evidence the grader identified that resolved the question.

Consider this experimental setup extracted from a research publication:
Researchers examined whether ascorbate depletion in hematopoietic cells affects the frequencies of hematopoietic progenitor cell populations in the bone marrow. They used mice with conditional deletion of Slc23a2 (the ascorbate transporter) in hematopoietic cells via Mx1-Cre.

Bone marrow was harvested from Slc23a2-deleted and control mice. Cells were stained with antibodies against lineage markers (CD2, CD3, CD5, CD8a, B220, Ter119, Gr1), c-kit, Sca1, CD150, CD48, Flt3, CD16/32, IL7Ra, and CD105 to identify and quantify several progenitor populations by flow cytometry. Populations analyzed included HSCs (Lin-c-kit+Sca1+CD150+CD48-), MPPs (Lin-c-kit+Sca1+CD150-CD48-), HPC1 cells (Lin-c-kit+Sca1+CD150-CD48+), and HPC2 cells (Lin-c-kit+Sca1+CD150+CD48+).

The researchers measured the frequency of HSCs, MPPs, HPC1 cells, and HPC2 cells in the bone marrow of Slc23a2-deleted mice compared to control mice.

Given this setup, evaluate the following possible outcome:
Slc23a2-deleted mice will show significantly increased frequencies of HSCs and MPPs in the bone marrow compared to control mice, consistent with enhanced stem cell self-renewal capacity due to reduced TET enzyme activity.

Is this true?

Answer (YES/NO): NO